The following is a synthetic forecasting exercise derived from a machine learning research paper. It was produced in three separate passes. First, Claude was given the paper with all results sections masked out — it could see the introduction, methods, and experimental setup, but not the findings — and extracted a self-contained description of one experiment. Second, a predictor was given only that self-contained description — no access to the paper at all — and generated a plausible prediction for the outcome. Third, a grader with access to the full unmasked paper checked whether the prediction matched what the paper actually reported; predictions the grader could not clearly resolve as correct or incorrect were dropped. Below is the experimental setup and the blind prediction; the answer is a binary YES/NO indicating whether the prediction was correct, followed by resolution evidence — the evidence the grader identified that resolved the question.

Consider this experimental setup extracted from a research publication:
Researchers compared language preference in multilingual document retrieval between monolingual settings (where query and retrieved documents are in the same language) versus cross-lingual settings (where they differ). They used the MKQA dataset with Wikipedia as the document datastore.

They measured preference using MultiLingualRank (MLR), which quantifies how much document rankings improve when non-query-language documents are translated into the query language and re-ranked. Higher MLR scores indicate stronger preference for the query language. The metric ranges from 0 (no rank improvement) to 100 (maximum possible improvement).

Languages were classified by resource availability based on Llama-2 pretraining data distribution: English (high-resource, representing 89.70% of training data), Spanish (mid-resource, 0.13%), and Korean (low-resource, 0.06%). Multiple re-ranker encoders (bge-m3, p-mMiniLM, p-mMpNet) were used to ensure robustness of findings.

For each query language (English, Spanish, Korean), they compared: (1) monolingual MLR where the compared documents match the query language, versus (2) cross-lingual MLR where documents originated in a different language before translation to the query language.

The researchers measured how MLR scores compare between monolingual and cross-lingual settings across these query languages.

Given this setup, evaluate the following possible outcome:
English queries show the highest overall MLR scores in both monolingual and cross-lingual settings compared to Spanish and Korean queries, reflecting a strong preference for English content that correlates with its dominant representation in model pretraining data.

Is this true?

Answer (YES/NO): NO